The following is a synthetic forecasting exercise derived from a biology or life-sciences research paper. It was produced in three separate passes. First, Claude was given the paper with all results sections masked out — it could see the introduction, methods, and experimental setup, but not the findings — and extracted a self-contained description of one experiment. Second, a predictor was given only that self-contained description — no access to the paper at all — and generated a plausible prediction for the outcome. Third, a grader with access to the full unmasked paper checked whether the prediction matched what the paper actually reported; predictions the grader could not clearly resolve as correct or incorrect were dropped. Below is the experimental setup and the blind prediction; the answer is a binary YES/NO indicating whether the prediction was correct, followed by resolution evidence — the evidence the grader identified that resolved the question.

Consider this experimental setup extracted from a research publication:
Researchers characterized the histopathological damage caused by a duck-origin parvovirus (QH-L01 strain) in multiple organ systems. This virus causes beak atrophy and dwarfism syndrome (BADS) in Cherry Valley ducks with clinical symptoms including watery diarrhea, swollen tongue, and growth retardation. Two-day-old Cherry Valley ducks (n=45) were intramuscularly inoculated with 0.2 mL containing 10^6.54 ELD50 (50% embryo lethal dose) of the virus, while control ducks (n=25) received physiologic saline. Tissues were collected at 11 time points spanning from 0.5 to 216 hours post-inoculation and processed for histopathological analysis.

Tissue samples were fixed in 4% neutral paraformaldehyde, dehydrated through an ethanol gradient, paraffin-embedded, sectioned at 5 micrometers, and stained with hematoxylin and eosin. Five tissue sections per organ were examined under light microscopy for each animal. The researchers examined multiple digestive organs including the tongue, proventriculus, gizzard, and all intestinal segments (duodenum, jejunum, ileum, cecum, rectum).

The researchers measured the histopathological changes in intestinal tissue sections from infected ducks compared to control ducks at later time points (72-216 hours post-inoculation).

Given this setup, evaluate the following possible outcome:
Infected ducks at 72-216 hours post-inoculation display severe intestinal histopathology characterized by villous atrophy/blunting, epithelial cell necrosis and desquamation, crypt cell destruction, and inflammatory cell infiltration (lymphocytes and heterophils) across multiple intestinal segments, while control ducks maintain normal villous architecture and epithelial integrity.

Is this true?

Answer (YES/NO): NO